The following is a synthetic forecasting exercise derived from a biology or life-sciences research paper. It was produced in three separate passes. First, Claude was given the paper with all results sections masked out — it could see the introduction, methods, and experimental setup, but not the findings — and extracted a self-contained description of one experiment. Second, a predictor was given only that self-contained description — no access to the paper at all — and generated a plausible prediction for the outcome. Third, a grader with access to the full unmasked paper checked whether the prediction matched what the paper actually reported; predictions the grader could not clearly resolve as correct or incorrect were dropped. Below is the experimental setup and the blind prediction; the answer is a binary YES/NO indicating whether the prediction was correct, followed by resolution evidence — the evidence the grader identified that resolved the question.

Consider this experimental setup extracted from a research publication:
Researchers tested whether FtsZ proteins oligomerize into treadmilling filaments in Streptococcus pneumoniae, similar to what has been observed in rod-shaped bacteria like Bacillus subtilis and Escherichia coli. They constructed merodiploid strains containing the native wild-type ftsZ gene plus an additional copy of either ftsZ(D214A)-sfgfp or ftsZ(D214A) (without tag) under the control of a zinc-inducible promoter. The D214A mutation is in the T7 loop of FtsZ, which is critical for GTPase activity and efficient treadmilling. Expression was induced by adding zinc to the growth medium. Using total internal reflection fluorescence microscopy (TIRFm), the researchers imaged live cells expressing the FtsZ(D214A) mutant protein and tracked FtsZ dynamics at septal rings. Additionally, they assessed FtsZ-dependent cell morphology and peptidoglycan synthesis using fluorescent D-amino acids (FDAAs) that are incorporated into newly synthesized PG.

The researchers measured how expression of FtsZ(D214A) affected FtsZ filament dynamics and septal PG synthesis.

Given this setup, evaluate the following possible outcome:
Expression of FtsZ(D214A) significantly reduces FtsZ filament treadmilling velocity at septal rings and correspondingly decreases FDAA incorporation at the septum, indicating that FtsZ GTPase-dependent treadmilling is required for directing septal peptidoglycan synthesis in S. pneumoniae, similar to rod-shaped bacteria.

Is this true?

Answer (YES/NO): NO